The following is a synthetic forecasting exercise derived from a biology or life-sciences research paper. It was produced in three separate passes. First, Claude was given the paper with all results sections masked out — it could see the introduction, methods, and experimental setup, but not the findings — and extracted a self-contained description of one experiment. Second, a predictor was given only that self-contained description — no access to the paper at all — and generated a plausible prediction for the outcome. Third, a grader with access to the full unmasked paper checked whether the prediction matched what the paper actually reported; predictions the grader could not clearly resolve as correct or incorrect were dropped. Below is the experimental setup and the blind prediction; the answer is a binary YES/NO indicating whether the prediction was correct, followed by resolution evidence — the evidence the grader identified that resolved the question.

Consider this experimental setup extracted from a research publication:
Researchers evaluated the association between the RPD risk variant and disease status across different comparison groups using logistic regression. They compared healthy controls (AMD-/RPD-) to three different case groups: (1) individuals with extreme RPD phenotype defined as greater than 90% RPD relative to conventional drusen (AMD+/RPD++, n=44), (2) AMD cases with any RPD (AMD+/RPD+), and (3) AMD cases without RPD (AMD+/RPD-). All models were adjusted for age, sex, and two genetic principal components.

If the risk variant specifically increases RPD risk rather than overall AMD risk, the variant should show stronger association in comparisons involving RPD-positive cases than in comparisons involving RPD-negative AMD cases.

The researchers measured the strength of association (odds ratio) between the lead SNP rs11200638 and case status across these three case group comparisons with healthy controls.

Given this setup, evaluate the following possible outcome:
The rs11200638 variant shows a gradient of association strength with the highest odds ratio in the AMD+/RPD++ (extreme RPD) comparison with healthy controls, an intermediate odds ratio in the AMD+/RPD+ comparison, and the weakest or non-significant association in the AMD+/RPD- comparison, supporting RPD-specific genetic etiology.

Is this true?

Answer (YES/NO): YES